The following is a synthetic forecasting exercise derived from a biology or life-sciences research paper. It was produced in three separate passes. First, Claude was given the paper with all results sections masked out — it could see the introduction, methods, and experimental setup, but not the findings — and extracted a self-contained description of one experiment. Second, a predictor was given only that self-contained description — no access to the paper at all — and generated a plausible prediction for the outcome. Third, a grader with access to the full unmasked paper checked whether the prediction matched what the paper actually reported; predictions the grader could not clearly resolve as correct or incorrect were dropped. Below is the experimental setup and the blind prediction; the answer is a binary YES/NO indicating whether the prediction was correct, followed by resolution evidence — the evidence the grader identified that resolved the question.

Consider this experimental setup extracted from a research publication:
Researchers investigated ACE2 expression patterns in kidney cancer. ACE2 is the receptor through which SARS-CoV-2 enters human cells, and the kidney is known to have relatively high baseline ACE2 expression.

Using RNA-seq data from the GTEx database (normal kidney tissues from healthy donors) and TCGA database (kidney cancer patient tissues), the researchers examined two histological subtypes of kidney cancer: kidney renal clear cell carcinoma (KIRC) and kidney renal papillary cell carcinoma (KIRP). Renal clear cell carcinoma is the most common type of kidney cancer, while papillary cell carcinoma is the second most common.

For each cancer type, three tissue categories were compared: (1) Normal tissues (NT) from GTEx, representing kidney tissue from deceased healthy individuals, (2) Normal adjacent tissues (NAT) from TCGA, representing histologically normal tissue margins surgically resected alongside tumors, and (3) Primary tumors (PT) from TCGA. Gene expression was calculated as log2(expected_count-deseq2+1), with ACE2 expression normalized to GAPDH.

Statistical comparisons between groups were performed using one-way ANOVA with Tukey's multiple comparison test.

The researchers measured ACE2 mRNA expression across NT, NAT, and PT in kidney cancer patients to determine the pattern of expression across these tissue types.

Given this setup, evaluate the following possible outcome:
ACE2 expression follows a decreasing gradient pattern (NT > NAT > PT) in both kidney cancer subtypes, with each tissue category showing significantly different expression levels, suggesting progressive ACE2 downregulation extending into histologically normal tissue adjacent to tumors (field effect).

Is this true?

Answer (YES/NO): NO